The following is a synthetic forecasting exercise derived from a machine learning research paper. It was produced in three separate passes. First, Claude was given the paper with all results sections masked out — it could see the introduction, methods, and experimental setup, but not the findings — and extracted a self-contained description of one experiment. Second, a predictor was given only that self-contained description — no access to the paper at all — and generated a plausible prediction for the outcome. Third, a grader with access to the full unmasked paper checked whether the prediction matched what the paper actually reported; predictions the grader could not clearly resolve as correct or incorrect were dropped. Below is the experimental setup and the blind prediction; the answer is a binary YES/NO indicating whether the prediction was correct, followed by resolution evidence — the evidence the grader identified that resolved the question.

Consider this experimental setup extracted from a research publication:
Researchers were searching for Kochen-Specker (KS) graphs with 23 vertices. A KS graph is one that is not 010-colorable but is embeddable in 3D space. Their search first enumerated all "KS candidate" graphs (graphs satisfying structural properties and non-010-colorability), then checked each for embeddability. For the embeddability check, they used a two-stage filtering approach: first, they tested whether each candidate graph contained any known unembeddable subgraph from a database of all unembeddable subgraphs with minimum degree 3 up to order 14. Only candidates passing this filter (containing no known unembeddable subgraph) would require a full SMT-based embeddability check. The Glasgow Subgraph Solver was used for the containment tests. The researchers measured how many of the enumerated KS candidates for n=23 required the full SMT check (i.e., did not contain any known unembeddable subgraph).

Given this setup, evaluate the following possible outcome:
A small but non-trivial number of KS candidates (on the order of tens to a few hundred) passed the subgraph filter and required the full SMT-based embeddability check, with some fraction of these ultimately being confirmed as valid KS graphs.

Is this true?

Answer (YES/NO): NO